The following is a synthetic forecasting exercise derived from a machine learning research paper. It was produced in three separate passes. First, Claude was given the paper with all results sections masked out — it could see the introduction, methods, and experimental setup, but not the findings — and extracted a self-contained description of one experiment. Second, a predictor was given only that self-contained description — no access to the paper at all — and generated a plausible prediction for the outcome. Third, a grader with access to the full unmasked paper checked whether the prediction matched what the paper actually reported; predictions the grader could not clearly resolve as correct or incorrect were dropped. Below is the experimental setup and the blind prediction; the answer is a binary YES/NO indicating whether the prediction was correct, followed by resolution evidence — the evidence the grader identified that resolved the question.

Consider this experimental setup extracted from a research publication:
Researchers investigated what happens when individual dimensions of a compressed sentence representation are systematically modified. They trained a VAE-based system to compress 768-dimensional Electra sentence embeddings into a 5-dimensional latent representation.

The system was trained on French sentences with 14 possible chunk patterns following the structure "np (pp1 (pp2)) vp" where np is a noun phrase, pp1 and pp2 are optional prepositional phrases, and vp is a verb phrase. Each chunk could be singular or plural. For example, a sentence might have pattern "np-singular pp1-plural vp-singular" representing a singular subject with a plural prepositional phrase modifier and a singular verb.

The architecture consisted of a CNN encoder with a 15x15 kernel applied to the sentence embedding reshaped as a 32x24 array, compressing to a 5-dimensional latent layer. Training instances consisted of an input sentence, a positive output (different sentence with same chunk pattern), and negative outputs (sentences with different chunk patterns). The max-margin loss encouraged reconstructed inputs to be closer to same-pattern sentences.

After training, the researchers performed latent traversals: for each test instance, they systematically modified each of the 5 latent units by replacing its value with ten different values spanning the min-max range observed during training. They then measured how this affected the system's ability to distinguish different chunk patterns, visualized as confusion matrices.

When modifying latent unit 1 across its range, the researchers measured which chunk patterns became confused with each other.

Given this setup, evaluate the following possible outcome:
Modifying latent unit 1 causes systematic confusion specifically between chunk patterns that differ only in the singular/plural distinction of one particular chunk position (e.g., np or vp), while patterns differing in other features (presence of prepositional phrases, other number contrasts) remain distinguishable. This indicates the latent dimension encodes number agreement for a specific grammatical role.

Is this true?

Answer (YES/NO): YES